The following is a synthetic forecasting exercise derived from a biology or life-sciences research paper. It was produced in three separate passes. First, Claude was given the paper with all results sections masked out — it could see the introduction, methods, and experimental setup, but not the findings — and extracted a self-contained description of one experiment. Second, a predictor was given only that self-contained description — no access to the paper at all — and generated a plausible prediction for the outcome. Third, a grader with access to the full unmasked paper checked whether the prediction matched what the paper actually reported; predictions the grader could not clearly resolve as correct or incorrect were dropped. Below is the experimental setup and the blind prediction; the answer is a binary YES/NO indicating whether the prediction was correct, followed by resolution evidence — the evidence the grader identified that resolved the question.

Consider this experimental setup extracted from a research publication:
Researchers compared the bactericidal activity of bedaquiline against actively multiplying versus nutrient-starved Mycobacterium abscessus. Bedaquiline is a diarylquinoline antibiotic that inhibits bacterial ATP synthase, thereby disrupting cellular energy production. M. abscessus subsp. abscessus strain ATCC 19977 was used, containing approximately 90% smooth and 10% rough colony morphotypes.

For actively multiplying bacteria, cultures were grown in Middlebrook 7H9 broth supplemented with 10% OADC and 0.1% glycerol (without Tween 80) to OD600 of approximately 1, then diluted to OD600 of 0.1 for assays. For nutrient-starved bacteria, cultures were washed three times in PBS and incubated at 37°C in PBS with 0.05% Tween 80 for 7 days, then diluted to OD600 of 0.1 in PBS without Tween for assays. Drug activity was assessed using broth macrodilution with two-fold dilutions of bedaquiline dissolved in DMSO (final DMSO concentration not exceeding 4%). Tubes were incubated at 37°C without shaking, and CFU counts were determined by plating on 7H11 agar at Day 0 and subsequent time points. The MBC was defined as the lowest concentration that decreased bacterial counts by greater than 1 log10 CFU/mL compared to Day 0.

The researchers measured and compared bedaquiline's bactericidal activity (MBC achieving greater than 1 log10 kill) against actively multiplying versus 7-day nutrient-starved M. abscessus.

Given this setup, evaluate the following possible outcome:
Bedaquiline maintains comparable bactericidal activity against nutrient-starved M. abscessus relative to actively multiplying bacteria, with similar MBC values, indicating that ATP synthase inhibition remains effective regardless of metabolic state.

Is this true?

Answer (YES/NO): NO